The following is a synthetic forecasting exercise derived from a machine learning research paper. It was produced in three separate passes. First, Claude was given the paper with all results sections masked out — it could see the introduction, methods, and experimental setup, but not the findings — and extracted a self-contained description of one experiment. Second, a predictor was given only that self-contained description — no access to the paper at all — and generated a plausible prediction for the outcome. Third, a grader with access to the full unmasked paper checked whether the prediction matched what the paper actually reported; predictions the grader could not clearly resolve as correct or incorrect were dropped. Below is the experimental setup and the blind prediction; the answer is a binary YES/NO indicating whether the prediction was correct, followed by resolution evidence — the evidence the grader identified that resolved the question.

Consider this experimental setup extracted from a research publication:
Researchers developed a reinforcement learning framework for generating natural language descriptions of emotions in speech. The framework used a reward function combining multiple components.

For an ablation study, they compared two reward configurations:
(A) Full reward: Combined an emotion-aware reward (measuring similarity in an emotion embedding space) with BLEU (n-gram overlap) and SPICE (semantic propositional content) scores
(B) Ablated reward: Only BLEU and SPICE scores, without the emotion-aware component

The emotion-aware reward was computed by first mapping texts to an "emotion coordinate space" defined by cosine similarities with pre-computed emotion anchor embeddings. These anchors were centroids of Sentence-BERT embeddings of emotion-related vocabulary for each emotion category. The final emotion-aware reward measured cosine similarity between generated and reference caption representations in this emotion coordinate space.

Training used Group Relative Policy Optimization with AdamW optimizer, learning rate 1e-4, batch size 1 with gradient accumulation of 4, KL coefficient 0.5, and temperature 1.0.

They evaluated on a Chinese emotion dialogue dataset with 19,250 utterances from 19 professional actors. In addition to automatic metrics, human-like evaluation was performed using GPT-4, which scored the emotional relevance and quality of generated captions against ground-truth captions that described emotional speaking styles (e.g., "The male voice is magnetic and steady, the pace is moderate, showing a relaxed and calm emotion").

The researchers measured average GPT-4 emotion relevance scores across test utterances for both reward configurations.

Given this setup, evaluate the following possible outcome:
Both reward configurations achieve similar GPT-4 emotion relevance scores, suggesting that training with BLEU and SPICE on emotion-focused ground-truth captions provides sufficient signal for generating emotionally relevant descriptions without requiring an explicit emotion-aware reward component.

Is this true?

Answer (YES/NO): NO